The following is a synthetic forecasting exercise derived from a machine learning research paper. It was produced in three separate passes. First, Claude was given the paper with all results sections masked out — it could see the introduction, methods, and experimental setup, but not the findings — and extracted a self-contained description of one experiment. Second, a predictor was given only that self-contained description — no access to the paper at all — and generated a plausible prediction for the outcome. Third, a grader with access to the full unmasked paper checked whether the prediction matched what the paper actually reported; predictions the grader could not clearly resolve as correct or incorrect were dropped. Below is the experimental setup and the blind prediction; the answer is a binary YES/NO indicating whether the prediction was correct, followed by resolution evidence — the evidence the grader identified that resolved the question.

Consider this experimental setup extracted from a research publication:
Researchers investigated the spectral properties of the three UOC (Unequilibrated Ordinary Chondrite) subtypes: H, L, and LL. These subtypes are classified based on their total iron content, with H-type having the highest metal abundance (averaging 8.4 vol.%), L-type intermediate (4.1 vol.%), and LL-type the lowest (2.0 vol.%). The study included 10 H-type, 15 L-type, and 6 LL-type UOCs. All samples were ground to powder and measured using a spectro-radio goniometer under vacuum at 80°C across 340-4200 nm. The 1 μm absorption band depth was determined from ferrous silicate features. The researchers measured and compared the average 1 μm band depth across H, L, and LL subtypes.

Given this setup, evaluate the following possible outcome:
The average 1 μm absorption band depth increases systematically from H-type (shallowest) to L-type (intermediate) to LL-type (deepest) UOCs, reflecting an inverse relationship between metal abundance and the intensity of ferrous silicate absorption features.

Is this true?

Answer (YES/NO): YES